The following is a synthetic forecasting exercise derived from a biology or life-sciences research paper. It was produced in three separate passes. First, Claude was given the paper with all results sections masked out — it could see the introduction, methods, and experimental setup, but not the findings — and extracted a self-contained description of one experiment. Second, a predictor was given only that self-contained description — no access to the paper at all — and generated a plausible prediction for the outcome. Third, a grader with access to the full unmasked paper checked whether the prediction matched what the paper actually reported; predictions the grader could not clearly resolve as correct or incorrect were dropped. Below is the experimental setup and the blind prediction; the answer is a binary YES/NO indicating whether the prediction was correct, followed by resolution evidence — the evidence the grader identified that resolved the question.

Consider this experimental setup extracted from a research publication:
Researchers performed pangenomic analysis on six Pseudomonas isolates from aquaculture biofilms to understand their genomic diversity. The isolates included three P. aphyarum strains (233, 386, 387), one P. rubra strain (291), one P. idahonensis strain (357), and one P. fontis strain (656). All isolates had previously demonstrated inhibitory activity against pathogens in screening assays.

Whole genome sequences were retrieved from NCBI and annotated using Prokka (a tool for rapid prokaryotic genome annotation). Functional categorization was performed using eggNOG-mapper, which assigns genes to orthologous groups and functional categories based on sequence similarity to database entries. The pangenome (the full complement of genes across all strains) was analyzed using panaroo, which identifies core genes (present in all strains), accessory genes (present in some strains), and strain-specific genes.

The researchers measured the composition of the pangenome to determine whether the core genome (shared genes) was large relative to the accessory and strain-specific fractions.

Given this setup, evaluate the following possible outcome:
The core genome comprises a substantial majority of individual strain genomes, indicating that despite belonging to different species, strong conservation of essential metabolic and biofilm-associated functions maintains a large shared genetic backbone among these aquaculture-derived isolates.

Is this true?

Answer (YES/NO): NO